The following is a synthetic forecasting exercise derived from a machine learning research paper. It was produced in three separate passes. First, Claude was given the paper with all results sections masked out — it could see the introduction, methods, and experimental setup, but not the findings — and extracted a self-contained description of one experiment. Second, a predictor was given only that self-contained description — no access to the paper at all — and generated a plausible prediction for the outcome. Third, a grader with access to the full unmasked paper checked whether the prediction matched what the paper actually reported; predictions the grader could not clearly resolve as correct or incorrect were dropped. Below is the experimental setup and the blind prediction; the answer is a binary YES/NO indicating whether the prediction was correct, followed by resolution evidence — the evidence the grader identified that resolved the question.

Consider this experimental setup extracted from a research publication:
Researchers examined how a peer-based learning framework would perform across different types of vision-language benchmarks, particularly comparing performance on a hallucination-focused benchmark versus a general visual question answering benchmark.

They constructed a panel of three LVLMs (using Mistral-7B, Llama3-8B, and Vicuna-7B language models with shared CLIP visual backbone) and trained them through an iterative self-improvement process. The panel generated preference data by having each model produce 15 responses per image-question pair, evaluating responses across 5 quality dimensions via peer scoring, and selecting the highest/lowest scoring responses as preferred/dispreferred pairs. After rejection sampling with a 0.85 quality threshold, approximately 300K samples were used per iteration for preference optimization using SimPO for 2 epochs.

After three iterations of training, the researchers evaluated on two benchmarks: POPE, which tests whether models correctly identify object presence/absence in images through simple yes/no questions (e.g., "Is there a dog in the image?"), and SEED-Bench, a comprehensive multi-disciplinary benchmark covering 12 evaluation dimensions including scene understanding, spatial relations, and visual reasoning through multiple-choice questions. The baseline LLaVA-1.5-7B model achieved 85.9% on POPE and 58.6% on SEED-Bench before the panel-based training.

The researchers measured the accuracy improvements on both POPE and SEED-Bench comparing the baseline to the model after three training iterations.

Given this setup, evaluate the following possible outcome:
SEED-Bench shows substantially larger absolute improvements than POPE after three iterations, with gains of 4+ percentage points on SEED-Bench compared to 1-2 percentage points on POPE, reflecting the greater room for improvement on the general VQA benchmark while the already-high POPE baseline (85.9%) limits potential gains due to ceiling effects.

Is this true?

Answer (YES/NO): YES